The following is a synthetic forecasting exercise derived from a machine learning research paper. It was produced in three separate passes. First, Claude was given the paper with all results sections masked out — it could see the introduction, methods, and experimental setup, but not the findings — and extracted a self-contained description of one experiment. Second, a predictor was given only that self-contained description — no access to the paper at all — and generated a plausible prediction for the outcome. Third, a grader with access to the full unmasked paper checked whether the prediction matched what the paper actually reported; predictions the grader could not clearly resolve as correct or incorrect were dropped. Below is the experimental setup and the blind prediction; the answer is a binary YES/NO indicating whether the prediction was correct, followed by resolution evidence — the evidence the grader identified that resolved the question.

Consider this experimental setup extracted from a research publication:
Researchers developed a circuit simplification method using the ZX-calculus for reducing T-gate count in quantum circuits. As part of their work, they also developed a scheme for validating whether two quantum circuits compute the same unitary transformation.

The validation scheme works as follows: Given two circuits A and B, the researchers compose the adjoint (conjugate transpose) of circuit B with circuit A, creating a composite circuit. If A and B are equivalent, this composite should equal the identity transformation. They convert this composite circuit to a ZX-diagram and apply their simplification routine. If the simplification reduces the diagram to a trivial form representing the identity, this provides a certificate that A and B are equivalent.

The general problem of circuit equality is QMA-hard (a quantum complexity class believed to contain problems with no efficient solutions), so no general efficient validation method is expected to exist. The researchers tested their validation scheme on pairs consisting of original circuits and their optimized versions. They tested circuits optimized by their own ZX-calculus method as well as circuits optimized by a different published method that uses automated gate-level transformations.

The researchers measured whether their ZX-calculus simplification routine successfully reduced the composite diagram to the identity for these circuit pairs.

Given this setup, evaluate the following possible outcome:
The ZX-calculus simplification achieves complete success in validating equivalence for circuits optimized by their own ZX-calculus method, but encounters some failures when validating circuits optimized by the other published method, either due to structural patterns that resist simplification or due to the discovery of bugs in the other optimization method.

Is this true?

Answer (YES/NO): YES